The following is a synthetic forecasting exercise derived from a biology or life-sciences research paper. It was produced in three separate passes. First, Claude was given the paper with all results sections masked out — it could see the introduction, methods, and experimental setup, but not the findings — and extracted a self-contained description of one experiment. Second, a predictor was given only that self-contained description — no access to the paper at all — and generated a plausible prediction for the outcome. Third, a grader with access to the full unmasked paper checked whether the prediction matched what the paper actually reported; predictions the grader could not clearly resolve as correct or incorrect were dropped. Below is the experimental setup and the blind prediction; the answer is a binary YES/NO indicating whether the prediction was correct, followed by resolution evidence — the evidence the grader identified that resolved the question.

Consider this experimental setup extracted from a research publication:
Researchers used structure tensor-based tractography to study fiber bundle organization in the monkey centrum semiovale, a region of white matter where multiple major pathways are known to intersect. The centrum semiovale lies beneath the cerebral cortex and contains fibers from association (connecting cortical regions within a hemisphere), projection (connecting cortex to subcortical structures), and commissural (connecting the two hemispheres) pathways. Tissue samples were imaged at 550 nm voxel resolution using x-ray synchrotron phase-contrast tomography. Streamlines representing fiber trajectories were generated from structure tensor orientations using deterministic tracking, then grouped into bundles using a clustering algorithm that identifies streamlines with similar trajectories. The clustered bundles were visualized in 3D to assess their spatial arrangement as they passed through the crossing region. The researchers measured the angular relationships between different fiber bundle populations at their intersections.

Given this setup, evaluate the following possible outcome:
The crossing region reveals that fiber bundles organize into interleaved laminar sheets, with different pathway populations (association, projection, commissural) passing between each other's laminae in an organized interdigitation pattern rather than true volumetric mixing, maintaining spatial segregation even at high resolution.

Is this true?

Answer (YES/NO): NO